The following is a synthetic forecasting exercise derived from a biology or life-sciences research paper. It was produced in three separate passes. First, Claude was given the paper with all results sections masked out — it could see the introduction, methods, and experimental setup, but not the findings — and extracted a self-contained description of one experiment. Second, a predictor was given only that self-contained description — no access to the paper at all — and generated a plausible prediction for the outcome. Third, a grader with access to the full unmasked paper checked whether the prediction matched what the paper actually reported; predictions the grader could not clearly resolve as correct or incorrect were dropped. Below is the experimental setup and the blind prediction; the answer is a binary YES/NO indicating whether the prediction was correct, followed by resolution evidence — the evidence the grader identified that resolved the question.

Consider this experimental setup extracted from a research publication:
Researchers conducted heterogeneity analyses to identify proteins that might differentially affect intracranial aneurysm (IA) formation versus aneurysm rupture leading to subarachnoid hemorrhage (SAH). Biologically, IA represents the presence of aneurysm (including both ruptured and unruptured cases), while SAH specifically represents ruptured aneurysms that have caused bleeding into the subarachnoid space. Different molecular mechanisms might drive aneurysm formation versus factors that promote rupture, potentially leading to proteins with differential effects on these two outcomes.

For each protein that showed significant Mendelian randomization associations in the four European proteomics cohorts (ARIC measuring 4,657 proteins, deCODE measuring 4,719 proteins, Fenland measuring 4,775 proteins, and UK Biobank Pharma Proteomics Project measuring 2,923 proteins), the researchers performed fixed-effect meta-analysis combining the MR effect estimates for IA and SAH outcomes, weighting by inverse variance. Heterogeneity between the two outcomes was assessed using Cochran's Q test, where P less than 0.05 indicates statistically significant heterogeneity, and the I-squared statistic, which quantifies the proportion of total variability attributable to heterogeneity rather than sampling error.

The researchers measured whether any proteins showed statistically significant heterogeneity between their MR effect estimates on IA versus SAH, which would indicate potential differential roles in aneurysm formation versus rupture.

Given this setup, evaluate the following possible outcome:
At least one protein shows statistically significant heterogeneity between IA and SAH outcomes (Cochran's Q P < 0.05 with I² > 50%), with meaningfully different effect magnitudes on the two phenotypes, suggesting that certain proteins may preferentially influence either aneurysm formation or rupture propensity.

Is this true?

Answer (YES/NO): YES